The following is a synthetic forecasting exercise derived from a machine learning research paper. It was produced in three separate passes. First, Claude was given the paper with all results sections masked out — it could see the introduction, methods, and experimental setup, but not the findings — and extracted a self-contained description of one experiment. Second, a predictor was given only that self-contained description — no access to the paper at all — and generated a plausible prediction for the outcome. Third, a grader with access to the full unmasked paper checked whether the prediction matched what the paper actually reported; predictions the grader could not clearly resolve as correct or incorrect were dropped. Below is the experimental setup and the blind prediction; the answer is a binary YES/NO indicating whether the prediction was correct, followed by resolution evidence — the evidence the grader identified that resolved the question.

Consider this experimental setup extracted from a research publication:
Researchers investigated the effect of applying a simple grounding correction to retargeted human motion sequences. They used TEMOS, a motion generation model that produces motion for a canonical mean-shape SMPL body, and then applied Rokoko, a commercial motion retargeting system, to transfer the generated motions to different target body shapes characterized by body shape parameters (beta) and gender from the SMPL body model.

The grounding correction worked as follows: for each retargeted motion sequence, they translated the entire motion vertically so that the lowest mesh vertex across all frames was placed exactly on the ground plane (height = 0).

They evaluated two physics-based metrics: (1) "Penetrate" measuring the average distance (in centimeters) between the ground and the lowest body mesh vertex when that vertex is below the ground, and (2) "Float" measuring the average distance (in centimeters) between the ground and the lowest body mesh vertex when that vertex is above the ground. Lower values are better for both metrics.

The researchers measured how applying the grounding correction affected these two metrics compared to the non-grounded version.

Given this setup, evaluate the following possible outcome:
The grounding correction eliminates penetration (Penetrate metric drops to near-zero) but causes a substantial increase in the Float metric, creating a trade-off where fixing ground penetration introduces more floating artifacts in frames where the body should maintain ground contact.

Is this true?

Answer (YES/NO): YES